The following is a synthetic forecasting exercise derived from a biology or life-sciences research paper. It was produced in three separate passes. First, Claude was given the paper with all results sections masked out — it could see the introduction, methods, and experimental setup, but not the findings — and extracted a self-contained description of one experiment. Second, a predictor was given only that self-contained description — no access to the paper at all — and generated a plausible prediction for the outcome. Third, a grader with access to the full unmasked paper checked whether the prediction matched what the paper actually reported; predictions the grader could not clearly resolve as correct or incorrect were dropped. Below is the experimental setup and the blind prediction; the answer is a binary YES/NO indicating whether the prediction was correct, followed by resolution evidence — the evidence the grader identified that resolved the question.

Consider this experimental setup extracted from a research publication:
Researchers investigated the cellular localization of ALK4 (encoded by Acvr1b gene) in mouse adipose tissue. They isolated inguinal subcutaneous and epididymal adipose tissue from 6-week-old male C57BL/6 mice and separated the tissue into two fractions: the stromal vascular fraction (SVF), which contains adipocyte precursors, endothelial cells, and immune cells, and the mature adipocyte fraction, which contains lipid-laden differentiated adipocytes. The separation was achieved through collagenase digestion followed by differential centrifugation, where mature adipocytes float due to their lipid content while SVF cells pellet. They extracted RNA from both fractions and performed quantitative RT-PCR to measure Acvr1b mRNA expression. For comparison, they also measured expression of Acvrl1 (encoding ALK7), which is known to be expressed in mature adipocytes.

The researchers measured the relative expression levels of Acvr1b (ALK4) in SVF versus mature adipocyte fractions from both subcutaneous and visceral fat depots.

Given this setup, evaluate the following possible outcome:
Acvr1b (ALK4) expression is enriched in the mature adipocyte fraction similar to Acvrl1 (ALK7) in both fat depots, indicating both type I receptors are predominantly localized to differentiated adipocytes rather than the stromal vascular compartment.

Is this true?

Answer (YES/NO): NO